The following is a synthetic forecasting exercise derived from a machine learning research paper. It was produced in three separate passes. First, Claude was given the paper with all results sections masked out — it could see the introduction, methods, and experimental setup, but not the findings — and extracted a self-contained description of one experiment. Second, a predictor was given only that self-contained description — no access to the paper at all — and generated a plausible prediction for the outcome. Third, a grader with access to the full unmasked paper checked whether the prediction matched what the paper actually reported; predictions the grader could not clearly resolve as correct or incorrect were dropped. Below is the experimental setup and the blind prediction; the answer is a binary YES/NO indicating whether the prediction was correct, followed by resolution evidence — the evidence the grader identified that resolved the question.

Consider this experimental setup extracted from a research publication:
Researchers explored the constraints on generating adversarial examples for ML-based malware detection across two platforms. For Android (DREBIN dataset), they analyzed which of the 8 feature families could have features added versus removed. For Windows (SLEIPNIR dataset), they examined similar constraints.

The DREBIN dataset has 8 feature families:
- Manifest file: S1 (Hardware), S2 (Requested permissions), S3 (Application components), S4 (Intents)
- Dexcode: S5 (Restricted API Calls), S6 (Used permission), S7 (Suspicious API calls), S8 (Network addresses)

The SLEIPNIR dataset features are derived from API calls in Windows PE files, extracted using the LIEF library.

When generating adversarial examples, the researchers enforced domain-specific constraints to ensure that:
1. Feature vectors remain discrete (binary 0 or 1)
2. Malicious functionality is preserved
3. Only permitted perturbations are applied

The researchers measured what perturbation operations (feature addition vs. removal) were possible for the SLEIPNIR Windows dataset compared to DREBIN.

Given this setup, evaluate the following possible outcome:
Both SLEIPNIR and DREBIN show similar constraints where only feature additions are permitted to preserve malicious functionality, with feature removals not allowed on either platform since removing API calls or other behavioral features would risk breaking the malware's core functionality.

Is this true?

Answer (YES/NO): NO